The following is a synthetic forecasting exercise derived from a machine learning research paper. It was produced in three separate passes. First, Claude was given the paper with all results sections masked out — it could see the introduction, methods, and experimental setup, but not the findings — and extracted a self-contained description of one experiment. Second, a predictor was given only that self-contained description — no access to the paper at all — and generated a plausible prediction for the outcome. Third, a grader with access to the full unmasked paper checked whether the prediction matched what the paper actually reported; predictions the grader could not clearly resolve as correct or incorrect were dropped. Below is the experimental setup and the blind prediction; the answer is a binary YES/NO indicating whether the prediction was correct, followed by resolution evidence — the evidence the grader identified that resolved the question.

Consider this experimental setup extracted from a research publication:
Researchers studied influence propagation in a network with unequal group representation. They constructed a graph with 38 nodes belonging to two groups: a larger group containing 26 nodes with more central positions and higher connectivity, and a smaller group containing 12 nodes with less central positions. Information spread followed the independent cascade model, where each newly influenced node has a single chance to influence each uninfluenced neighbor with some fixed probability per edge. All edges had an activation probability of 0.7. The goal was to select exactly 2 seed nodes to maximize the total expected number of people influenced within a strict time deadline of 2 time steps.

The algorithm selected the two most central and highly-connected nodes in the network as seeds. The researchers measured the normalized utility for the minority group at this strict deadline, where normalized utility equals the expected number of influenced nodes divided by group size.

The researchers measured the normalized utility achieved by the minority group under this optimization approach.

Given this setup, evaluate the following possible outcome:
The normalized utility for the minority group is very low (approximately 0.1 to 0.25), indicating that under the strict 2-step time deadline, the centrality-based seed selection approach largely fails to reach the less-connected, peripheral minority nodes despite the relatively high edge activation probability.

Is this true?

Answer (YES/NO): NO